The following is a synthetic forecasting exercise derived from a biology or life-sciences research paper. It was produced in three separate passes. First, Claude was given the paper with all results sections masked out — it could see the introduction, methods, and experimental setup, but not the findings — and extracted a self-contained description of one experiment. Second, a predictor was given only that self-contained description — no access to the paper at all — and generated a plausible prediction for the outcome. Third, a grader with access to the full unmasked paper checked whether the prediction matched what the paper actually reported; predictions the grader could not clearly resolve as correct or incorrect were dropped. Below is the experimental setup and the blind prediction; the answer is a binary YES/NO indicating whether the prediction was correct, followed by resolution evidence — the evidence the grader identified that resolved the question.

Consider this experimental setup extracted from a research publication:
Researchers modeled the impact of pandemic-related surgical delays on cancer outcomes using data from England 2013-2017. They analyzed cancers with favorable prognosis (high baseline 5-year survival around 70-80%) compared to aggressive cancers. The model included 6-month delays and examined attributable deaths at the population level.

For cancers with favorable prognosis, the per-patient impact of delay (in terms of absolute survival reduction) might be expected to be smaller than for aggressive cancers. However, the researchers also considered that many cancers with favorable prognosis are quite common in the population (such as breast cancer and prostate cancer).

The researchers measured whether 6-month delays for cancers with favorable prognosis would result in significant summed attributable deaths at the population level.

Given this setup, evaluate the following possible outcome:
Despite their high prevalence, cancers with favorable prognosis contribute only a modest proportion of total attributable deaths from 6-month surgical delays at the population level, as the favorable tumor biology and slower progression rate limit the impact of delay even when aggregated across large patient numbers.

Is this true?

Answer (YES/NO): NO